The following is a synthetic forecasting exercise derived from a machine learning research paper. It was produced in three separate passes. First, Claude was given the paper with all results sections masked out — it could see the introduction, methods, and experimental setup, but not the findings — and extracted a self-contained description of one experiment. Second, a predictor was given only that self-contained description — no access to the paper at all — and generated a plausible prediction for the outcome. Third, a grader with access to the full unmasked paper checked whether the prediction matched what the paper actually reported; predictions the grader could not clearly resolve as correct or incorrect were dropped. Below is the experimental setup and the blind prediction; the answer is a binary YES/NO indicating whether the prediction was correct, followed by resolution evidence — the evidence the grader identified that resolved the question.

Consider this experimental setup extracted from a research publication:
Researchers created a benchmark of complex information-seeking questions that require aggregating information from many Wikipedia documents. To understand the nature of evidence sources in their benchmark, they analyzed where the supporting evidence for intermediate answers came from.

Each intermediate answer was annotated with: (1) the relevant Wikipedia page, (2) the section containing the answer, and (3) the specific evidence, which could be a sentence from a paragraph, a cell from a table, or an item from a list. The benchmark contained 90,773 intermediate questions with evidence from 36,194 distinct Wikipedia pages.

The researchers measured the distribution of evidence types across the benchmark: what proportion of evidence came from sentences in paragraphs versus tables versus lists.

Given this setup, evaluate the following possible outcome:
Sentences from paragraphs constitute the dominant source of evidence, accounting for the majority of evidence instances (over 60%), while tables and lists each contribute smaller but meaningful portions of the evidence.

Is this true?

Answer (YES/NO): NO